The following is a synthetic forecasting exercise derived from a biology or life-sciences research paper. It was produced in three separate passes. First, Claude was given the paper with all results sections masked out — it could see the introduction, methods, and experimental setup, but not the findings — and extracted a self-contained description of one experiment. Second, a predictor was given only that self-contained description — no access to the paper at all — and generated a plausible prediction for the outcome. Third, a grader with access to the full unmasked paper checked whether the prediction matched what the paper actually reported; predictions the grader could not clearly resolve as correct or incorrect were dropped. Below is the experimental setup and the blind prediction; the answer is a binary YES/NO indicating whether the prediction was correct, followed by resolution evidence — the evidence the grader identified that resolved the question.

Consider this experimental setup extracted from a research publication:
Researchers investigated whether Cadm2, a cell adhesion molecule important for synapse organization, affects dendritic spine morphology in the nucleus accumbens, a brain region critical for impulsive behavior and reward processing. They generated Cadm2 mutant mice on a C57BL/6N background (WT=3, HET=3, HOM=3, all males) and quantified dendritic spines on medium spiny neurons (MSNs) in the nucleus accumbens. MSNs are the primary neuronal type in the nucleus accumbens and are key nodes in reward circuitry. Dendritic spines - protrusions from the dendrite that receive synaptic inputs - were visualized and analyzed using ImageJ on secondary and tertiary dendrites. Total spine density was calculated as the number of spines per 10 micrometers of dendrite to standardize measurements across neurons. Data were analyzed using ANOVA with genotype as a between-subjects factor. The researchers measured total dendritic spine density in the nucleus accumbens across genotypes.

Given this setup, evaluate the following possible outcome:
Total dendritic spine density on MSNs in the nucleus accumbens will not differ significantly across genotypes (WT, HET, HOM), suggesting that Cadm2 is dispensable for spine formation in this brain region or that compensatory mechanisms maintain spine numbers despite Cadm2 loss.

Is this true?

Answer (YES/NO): YES